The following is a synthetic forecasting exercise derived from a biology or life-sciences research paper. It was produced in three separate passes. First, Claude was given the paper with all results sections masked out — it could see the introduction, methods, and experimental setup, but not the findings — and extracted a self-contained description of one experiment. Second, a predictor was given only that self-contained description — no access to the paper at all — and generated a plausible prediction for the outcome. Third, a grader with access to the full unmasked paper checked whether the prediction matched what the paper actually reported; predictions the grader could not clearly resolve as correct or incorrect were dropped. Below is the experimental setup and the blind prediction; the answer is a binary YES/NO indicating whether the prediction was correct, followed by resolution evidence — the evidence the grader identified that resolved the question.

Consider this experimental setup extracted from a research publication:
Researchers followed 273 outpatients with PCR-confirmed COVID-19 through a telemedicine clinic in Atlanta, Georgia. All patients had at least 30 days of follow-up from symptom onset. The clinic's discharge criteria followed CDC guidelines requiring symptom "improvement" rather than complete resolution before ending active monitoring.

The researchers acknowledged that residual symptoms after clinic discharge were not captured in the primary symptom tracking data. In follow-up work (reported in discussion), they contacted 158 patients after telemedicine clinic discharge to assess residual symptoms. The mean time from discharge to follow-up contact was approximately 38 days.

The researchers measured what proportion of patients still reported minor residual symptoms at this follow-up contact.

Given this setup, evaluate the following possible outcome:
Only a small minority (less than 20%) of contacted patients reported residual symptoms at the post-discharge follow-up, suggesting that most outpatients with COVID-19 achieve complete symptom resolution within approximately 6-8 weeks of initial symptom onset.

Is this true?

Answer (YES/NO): NO